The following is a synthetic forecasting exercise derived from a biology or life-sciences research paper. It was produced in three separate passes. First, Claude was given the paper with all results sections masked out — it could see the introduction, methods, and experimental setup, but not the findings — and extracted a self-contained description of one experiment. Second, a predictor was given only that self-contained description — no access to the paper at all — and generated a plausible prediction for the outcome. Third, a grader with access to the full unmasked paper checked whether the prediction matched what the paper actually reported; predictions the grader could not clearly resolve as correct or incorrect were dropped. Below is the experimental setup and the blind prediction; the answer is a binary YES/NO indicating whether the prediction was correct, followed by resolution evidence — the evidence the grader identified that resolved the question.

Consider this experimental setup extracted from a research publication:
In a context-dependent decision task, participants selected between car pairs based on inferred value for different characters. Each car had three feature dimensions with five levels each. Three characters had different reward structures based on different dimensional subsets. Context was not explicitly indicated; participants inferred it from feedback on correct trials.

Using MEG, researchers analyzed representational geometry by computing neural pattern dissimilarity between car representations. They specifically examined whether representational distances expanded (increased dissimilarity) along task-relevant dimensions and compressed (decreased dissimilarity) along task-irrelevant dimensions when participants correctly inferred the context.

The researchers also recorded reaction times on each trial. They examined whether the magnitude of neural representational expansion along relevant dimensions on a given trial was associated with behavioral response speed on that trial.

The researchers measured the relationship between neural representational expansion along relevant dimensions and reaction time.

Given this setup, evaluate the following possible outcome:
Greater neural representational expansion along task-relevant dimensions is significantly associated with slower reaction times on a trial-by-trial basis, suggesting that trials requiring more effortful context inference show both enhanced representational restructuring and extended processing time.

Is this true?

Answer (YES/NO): NO